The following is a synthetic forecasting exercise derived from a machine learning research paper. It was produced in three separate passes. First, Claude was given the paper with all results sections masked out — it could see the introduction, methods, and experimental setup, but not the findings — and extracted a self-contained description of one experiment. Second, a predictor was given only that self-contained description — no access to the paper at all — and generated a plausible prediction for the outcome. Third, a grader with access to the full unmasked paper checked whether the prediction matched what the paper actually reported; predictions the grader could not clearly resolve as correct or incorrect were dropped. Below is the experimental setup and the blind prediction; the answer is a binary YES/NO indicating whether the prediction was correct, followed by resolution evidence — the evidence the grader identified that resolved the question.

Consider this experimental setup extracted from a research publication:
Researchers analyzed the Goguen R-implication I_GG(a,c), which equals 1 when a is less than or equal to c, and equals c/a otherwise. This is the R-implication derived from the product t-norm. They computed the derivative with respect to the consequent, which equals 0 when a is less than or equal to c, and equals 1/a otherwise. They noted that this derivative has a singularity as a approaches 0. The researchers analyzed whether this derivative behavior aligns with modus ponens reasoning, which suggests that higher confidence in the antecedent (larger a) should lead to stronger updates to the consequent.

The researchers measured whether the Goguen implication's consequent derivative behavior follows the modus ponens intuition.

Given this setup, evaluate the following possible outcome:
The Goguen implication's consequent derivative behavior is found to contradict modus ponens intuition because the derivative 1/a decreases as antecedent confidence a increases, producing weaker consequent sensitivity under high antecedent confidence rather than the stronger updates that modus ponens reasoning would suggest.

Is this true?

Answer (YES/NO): YES